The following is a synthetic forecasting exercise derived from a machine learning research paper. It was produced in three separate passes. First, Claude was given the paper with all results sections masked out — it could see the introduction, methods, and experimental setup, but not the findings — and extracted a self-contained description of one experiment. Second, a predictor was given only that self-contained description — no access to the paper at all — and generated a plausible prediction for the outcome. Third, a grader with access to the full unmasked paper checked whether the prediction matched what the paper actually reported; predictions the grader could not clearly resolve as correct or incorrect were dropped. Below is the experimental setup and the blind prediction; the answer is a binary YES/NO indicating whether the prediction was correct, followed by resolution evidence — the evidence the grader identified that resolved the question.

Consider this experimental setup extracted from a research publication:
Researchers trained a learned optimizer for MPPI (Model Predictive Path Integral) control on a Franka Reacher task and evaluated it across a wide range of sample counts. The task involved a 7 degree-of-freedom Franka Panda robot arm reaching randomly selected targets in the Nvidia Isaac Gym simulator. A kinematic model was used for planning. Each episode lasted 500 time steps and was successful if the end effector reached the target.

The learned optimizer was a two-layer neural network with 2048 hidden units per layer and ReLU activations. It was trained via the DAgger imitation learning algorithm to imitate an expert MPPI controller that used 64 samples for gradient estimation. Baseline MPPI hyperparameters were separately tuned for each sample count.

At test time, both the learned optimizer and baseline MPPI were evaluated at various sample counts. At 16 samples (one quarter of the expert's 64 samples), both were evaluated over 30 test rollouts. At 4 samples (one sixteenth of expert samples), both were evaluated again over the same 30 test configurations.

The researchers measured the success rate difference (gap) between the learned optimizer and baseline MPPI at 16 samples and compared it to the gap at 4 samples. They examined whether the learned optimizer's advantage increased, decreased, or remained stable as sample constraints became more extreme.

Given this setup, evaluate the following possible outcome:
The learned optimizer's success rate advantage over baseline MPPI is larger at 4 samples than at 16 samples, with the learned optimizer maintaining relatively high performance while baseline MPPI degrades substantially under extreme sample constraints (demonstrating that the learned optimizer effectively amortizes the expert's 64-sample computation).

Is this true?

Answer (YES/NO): YES